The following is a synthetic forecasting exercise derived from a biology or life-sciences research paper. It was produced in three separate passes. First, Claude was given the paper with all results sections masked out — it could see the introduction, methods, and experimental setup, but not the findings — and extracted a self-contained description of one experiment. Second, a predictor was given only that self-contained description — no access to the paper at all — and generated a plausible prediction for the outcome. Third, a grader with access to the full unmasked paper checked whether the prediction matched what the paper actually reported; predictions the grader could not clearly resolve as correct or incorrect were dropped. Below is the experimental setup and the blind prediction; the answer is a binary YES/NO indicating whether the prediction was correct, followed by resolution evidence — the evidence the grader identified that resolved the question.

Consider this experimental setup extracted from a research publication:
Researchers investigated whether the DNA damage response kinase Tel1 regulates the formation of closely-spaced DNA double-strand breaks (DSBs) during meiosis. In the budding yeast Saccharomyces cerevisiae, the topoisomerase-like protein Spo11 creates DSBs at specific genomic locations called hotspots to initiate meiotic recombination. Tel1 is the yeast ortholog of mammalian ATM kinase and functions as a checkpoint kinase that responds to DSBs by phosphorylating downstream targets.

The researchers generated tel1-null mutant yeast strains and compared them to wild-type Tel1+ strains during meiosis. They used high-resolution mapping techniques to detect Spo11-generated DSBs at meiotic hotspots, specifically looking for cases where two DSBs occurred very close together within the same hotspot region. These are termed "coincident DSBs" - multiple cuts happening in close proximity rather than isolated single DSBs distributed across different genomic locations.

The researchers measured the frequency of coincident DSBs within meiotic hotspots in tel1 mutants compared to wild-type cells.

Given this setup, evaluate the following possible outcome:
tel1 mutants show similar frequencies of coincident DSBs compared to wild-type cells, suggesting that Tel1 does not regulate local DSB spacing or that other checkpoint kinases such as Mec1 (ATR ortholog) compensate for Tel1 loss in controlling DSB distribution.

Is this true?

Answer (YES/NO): NO